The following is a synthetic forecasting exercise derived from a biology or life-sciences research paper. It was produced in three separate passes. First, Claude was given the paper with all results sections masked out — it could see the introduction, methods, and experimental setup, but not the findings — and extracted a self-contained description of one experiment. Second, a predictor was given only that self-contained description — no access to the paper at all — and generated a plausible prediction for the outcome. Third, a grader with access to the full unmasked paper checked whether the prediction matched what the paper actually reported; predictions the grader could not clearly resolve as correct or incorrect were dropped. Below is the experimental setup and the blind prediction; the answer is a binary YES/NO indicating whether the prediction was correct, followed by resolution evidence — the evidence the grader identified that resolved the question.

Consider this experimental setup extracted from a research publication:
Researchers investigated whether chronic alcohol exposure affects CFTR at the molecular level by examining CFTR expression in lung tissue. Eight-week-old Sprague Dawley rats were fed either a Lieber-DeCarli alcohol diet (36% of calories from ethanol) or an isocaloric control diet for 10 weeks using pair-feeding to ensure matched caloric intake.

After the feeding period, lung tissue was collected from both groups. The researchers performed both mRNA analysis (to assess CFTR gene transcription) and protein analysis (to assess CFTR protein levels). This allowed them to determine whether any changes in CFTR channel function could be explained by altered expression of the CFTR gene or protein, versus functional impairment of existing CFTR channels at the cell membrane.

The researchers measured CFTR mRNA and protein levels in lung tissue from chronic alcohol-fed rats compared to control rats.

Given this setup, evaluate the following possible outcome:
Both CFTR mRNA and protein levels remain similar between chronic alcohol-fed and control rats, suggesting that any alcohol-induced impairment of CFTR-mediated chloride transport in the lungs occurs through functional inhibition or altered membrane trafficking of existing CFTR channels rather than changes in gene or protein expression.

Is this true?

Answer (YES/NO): NO